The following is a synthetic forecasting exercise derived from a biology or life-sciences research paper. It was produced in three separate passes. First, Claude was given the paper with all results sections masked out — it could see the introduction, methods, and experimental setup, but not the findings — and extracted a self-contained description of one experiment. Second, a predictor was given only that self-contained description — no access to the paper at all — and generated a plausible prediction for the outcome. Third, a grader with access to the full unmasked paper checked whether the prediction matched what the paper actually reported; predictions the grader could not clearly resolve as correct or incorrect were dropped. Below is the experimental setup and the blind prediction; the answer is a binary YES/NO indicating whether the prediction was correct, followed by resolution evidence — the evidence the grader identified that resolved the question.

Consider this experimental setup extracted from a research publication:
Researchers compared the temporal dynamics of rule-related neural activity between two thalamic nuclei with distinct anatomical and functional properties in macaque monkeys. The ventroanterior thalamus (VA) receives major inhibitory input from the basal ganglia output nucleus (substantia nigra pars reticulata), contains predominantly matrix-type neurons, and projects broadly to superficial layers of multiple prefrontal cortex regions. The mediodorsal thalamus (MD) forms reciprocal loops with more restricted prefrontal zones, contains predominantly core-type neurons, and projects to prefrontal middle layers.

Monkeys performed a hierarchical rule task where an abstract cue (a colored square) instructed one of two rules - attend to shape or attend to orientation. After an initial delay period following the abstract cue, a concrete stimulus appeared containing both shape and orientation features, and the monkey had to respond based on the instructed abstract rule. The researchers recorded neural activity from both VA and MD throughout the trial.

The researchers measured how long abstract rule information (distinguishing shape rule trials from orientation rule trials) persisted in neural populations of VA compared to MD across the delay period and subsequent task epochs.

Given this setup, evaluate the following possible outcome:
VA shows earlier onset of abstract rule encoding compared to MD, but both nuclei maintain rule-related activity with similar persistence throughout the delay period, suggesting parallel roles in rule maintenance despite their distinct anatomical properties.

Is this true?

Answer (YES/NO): NO